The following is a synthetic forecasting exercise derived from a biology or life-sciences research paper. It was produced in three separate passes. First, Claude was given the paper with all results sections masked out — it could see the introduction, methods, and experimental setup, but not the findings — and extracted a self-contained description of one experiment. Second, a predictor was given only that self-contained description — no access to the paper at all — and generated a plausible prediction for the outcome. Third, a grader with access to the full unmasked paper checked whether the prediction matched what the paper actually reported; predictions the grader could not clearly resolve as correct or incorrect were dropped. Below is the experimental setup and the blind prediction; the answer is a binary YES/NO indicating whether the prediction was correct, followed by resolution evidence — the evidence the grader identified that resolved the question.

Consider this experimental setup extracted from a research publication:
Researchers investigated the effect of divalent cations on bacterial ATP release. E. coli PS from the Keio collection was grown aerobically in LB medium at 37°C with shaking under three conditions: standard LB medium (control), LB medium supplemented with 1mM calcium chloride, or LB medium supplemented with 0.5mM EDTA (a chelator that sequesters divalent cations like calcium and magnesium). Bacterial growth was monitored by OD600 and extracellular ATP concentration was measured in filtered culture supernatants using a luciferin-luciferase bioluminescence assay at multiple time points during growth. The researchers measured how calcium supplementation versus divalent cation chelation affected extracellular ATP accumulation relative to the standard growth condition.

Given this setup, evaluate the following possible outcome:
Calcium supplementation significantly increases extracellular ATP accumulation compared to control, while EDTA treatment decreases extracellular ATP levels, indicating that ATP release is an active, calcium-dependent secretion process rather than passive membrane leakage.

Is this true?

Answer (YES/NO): NO